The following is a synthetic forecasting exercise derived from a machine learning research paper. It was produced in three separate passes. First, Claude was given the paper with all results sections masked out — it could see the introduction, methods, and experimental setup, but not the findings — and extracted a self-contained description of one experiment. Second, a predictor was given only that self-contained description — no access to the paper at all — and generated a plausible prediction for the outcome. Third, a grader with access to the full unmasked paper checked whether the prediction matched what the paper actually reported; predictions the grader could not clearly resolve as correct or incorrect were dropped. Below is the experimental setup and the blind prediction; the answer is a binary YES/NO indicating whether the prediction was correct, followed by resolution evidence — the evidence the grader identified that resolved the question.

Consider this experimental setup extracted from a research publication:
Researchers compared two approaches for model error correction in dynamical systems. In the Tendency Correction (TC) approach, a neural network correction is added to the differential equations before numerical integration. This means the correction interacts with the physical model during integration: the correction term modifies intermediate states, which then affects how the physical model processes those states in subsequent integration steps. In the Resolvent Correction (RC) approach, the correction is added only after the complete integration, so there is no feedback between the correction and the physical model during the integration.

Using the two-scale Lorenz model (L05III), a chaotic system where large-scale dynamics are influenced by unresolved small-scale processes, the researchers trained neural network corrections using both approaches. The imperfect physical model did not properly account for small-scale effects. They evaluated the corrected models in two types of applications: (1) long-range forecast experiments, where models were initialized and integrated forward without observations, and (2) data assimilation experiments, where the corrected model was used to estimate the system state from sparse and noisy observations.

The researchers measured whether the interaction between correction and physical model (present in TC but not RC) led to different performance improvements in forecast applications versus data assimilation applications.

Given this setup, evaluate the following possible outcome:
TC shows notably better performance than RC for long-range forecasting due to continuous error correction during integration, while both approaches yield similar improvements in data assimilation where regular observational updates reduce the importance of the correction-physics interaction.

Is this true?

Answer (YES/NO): NO